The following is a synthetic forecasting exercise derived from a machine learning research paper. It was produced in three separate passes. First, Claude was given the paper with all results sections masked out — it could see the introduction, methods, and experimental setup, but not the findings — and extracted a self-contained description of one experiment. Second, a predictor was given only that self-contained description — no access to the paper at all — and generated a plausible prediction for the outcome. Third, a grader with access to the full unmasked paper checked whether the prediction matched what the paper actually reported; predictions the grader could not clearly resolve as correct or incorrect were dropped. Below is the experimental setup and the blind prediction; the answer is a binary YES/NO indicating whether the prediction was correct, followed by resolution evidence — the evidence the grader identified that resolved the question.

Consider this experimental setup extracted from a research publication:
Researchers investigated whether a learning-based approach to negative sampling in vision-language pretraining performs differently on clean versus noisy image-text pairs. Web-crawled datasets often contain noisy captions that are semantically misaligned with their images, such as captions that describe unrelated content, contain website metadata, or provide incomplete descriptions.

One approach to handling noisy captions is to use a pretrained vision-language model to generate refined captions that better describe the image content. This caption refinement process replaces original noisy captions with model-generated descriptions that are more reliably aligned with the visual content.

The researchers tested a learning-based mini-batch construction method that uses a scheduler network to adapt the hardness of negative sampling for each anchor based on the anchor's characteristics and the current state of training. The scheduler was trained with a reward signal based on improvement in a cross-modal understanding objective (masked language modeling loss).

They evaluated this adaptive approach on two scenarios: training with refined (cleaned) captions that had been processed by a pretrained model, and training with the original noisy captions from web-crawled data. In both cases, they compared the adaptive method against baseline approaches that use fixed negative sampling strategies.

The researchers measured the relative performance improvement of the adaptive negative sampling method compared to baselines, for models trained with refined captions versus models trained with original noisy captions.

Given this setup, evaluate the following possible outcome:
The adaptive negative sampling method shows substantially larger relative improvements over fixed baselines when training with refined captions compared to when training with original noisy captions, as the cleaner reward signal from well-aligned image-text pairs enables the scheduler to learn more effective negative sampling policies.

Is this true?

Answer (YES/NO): YES